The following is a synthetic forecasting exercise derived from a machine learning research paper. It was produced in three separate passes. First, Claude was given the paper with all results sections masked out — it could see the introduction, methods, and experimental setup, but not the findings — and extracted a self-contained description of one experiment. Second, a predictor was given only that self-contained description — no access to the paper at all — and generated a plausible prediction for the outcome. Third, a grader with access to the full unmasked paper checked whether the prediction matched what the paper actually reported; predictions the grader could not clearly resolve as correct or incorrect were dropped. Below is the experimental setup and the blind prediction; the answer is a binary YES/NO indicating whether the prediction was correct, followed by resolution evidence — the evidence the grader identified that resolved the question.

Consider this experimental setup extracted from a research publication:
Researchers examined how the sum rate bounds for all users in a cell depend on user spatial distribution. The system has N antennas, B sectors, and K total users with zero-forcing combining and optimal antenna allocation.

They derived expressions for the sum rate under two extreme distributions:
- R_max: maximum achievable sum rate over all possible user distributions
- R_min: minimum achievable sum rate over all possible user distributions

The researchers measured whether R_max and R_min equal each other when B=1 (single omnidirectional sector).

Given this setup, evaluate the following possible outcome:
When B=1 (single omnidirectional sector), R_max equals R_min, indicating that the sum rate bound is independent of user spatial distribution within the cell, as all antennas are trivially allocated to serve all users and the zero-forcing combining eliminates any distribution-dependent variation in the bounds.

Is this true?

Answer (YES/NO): YES